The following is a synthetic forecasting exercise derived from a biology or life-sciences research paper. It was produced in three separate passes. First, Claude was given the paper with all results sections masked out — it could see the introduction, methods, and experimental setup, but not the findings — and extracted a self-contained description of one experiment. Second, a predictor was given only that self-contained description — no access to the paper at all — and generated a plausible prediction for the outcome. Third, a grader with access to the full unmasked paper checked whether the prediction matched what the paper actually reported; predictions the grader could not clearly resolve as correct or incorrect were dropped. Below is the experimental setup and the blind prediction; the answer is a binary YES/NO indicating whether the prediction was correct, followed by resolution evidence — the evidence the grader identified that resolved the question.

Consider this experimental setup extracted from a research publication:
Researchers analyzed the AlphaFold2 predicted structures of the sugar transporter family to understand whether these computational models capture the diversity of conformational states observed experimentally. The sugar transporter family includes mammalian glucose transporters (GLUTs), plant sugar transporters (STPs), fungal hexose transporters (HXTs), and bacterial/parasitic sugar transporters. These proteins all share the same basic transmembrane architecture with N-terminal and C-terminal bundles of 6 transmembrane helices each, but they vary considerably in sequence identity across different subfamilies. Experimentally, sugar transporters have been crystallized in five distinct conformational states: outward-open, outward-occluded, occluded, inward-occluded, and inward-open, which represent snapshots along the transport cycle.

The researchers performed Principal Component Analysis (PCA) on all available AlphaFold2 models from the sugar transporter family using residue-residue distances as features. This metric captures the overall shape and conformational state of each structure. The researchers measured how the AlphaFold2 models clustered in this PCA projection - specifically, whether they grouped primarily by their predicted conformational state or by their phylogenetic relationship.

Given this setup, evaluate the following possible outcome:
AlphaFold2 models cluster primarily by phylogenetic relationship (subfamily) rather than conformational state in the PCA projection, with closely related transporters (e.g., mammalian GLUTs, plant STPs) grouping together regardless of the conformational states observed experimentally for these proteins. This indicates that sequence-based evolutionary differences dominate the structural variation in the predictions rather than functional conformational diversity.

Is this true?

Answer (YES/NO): YES